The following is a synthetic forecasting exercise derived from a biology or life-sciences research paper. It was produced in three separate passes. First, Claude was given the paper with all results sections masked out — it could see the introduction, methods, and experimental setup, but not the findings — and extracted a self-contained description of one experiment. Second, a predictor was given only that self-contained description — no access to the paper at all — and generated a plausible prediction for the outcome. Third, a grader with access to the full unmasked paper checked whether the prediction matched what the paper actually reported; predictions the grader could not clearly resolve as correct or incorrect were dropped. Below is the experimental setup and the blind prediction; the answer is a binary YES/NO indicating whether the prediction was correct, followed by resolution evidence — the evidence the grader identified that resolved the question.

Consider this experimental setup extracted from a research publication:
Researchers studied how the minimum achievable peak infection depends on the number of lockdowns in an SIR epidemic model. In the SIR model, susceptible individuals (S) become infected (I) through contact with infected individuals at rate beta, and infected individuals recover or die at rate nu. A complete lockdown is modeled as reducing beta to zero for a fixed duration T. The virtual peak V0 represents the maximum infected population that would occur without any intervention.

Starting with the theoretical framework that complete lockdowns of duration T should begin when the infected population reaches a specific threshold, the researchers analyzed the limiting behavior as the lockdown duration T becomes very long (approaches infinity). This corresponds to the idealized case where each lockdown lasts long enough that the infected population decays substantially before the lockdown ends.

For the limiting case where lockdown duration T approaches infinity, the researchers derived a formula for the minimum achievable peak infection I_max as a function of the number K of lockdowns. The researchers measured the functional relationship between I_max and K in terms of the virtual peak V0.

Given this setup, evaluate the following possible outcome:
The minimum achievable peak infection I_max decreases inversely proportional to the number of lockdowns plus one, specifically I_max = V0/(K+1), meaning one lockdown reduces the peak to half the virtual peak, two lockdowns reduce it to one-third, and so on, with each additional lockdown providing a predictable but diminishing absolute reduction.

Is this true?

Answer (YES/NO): YES